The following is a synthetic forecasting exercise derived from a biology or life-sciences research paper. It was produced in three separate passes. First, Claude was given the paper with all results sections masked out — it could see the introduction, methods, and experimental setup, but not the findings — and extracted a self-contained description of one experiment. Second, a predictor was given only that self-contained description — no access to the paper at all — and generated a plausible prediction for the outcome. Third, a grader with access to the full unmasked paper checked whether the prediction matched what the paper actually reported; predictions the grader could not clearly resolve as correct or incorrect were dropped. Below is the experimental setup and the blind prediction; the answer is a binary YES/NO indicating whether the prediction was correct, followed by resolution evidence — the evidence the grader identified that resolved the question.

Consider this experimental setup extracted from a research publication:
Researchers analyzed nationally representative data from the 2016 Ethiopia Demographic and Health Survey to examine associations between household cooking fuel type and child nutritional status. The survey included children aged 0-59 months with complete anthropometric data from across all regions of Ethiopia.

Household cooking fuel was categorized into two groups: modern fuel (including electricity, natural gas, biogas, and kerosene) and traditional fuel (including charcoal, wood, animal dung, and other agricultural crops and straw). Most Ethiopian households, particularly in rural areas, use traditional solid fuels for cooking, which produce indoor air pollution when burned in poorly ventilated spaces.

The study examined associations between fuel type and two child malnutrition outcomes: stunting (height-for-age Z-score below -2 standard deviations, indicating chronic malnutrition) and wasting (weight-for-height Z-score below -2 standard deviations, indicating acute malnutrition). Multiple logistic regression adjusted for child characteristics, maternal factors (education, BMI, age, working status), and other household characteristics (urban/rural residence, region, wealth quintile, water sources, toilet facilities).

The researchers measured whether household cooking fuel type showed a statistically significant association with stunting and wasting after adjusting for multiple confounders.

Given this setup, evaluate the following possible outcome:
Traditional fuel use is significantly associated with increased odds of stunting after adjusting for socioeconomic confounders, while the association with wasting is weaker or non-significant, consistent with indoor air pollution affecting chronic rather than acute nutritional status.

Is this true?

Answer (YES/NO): YES